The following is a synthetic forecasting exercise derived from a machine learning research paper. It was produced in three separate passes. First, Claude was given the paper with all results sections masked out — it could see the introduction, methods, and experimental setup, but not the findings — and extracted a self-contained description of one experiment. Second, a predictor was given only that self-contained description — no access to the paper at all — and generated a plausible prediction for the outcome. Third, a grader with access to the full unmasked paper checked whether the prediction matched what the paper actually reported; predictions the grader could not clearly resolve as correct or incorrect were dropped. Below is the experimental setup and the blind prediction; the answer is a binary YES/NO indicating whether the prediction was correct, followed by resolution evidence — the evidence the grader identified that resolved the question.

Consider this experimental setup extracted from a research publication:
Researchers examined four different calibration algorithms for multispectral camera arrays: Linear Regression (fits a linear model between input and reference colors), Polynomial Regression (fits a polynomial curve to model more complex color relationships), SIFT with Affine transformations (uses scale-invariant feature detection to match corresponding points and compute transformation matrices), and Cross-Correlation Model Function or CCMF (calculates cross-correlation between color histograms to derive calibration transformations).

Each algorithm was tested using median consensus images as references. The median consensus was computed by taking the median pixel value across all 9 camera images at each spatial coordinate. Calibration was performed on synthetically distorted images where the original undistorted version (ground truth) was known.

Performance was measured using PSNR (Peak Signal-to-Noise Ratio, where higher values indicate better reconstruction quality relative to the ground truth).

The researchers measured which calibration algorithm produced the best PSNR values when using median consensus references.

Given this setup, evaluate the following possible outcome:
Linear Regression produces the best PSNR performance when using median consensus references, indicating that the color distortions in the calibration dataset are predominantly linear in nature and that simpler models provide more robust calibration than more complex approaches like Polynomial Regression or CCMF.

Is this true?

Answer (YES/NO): YES